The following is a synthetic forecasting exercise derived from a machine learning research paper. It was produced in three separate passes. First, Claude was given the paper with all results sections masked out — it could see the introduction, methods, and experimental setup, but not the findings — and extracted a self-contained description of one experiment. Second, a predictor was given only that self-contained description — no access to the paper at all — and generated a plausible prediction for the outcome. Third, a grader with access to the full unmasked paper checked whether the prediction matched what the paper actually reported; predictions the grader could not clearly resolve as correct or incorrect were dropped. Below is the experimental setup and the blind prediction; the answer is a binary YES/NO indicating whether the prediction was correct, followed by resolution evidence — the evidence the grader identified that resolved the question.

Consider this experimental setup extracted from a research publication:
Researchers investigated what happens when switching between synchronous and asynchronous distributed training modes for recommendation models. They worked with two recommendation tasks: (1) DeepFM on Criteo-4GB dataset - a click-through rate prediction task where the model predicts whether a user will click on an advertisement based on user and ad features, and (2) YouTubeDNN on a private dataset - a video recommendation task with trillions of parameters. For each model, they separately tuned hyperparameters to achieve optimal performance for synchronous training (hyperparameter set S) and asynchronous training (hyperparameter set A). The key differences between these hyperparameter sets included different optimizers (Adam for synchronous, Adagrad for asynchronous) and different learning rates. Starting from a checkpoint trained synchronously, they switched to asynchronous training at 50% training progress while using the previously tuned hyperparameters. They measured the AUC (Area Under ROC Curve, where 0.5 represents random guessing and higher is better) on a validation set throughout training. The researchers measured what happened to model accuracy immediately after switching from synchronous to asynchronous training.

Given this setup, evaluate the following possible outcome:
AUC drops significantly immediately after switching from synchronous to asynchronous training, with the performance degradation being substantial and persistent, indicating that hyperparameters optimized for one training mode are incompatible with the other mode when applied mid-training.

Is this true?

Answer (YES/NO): YES